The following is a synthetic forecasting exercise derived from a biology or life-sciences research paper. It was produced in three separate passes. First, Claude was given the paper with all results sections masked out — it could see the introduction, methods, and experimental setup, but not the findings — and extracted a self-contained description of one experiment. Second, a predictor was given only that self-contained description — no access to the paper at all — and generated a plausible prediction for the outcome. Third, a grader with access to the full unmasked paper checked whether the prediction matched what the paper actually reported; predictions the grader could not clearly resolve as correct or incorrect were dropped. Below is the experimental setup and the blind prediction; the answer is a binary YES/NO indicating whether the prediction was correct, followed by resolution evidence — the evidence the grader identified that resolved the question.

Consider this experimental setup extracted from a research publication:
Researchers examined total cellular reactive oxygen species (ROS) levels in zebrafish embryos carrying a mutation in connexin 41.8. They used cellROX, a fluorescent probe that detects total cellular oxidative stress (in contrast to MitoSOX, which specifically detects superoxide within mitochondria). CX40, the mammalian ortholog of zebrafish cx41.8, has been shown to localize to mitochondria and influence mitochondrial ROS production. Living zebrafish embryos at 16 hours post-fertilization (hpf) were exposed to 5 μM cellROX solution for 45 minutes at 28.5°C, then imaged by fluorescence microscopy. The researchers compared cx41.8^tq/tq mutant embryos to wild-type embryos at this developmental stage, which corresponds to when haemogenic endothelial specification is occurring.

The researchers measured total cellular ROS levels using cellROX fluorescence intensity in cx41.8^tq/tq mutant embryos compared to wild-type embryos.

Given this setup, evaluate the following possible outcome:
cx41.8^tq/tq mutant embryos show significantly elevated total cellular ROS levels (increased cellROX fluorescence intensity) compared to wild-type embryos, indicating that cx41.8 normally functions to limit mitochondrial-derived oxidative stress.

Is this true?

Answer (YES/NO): NO